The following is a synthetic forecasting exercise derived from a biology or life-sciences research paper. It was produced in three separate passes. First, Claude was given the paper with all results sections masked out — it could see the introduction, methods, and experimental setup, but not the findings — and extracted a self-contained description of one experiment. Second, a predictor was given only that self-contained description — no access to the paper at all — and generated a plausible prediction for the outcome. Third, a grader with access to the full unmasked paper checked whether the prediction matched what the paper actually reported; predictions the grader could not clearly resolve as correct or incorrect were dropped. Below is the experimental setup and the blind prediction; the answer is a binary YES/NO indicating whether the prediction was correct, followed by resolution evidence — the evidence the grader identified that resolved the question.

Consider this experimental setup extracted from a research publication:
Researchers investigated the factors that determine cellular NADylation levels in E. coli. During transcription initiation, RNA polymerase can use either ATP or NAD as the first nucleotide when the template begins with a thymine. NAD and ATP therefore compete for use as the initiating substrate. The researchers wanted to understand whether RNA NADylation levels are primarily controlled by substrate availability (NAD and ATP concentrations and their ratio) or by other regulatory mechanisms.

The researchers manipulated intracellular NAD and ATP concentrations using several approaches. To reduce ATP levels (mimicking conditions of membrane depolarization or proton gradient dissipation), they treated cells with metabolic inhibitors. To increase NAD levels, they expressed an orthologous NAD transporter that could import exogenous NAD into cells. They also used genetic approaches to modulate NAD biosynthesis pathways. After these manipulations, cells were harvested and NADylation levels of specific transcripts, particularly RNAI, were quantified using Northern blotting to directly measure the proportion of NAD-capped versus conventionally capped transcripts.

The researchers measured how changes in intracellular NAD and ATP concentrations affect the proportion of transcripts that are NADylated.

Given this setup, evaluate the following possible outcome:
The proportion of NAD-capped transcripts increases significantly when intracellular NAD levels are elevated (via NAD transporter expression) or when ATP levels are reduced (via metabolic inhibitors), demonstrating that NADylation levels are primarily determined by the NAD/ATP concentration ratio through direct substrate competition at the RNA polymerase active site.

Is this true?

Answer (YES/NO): YES